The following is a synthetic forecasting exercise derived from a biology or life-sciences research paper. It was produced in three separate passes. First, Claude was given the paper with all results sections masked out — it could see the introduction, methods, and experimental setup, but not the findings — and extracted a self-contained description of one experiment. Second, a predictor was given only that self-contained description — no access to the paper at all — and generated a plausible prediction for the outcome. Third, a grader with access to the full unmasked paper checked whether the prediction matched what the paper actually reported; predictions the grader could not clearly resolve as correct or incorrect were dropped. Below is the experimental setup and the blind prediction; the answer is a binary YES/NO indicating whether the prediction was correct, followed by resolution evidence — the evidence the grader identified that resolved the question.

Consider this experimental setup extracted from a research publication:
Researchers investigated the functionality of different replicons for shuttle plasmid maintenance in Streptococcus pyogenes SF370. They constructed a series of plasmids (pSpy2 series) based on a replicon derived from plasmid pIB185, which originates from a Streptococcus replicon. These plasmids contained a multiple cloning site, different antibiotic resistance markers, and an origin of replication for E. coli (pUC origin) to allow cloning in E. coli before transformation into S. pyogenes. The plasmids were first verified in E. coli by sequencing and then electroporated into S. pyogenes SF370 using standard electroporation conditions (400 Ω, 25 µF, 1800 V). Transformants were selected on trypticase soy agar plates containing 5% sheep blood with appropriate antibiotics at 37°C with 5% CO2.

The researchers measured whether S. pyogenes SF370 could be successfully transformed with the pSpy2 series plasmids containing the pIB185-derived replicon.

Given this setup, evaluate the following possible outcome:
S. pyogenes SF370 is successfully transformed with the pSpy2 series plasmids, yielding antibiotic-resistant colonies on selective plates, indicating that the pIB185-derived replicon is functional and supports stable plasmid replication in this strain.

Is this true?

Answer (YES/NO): NO